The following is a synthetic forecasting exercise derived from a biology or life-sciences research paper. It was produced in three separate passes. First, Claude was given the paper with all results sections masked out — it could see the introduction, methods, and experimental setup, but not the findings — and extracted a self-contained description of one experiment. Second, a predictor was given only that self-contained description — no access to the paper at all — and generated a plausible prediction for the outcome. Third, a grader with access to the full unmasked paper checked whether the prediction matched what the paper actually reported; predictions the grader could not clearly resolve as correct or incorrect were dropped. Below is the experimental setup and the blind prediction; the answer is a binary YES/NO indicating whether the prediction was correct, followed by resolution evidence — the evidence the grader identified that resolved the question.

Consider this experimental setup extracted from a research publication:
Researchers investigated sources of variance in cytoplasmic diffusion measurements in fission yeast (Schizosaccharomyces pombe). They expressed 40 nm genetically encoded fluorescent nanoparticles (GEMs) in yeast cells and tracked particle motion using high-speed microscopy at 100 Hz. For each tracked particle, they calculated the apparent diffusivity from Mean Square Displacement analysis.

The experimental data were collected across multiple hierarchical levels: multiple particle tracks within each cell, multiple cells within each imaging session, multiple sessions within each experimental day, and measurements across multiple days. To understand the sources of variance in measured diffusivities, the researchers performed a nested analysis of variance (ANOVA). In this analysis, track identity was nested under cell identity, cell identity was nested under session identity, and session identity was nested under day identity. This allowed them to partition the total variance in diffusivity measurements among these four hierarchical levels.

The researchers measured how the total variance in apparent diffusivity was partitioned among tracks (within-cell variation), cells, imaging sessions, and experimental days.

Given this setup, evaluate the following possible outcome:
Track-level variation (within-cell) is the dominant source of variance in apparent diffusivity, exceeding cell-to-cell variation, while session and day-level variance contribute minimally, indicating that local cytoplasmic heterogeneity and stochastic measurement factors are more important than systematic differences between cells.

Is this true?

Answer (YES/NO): YES